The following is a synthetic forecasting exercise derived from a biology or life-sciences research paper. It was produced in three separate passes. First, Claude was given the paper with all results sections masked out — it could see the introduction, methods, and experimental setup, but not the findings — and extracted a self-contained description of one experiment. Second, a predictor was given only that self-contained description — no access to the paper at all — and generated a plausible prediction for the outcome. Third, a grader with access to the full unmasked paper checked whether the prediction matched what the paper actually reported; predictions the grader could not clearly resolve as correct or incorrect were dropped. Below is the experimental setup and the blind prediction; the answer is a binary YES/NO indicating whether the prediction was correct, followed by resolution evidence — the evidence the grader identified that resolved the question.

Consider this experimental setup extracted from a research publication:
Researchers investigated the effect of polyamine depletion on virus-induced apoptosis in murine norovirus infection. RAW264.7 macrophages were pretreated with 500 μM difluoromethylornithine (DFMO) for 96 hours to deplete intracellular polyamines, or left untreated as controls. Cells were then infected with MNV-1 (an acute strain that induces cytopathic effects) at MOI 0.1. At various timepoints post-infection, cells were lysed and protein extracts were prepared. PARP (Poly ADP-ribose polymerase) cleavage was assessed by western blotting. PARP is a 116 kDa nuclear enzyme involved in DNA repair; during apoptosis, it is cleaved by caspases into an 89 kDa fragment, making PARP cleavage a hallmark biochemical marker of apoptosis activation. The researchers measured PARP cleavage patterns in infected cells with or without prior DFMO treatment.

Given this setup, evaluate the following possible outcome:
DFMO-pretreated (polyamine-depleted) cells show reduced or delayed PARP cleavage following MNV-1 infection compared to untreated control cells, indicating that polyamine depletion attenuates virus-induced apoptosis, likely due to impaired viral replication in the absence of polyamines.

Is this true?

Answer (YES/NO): NO